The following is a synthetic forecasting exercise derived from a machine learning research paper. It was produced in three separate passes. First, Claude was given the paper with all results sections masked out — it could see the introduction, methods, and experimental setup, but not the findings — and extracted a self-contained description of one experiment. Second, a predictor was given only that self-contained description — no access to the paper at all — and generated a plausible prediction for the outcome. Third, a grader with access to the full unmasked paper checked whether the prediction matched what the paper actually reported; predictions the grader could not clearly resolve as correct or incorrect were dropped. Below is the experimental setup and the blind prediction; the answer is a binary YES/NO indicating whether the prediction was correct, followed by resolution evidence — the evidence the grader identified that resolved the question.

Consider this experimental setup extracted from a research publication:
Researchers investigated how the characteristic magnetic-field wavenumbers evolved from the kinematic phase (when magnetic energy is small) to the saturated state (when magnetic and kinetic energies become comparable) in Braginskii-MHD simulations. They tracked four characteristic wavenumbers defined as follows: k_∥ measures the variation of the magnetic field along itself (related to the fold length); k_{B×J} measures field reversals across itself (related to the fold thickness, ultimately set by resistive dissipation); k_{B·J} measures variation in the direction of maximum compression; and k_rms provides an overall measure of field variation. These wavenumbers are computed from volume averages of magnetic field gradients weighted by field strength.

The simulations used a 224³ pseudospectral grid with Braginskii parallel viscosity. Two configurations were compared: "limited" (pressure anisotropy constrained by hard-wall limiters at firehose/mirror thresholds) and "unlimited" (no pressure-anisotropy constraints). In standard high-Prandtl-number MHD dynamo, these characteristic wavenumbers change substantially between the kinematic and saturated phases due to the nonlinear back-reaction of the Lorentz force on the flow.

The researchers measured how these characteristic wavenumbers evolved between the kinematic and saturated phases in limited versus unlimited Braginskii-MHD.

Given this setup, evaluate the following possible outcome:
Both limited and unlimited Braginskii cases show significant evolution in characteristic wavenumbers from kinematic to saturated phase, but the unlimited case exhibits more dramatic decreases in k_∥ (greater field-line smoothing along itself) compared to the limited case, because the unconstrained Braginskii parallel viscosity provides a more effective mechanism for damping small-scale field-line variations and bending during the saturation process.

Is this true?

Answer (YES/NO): NO